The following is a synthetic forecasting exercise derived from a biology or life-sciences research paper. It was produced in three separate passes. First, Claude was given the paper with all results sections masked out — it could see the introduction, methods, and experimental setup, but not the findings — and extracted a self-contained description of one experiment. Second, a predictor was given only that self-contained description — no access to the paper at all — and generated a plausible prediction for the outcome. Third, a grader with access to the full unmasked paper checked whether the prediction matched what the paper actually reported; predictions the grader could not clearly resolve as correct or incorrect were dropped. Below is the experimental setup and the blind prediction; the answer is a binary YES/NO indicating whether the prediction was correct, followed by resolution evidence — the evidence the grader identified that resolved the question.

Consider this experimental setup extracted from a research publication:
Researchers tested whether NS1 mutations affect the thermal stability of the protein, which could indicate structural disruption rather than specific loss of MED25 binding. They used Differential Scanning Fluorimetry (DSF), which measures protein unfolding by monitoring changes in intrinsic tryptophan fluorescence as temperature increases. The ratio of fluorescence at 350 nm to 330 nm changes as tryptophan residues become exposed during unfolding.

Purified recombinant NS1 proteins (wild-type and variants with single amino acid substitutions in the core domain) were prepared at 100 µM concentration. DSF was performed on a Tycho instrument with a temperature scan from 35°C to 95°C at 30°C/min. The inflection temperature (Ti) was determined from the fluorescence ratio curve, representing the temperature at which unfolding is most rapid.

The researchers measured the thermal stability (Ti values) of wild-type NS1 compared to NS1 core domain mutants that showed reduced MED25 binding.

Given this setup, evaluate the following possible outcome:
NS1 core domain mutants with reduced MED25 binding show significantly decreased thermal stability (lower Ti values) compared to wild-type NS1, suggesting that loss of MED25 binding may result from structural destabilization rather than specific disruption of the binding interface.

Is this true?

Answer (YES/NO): NO